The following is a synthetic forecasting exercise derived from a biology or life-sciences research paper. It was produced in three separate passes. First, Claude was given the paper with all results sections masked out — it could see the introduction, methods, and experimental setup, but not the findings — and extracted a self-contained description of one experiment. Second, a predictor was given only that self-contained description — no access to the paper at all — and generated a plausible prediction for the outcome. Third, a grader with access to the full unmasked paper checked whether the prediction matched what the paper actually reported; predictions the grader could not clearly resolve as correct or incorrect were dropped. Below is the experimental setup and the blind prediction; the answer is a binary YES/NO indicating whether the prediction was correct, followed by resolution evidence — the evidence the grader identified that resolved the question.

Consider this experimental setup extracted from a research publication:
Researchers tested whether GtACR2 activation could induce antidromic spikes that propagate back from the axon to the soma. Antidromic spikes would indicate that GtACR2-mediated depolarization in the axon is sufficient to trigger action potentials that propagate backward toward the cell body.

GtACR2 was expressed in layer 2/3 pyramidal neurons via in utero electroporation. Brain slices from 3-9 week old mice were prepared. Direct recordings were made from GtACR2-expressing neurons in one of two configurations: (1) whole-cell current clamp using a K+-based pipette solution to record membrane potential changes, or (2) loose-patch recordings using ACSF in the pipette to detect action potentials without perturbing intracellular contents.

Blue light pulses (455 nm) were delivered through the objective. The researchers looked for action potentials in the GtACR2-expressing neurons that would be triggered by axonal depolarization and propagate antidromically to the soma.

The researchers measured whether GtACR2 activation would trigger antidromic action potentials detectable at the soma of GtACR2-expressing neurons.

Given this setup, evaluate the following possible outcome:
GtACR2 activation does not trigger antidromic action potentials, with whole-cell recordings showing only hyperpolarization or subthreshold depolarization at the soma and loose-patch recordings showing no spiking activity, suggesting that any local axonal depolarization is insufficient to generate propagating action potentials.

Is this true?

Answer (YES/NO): NO